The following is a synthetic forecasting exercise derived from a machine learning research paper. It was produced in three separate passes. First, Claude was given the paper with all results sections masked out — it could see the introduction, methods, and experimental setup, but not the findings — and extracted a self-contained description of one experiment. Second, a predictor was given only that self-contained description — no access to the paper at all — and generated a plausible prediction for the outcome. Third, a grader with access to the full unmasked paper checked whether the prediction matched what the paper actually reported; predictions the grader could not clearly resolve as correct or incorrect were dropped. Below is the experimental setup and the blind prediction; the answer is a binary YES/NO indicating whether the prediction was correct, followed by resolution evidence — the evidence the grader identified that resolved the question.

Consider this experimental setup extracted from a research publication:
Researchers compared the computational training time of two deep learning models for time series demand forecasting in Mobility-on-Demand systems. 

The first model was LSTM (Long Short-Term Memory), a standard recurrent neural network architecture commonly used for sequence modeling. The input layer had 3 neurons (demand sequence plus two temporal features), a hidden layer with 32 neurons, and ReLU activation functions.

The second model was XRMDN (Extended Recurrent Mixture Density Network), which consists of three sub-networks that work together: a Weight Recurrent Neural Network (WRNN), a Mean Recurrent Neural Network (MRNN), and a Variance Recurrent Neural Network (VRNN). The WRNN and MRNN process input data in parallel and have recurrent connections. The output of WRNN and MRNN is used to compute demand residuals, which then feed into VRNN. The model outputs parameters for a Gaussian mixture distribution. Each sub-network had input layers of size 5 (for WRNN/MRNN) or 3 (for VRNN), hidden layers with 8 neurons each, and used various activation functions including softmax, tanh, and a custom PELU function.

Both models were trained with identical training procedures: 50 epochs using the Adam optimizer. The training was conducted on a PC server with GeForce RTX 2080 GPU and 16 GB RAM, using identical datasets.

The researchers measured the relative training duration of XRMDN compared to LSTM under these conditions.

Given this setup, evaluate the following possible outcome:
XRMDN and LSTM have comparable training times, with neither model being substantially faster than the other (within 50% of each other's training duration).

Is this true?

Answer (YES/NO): NO